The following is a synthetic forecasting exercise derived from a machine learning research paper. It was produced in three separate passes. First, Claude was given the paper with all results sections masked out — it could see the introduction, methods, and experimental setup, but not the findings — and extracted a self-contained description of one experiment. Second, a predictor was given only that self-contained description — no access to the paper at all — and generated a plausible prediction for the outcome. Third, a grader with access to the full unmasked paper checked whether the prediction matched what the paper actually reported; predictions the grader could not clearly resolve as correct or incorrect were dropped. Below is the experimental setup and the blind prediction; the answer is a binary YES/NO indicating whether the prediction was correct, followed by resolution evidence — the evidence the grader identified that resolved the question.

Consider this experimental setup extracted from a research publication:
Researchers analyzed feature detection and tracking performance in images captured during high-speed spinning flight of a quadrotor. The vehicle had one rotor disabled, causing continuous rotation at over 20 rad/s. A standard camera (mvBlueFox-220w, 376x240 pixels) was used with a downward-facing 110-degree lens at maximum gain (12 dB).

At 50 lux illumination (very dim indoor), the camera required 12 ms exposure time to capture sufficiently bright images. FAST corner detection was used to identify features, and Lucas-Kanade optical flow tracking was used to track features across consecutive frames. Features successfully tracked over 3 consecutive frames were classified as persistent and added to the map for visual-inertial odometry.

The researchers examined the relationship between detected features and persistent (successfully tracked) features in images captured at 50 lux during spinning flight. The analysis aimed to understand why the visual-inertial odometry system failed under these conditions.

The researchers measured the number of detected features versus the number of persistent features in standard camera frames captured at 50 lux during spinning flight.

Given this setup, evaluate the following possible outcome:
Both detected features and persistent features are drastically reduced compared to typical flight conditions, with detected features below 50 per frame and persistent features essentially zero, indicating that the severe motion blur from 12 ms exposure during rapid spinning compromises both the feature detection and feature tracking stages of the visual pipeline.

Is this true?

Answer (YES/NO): NO